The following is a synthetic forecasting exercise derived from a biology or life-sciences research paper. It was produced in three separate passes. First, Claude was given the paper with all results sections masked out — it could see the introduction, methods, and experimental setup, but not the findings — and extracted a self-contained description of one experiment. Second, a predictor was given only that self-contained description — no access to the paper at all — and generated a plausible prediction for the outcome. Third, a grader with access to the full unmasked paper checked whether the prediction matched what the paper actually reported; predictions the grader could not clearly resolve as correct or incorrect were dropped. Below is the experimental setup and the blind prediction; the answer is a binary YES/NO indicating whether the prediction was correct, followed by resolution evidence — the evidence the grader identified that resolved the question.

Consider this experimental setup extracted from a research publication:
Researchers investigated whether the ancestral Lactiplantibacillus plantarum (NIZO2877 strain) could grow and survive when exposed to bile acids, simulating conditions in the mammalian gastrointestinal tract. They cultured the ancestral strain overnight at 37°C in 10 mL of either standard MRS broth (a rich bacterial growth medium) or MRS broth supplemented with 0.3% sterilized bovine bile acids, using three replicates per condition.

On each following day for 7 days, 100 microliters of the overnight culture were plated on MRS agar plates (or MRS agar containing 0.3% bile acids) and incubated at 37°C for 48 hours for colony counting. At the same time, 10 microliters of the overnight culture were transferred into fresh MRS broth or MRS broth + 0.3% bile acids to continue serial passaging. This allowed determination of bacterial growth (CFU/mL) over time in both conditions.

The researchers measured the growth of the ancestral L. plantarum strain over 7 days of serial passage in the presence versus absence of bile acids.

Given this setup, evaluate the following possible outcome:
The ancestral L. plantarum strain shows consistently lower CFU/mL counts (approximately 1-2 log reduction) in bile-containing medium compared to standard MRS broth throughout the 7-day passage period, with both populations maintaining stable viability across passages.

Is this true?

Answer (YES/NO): NO